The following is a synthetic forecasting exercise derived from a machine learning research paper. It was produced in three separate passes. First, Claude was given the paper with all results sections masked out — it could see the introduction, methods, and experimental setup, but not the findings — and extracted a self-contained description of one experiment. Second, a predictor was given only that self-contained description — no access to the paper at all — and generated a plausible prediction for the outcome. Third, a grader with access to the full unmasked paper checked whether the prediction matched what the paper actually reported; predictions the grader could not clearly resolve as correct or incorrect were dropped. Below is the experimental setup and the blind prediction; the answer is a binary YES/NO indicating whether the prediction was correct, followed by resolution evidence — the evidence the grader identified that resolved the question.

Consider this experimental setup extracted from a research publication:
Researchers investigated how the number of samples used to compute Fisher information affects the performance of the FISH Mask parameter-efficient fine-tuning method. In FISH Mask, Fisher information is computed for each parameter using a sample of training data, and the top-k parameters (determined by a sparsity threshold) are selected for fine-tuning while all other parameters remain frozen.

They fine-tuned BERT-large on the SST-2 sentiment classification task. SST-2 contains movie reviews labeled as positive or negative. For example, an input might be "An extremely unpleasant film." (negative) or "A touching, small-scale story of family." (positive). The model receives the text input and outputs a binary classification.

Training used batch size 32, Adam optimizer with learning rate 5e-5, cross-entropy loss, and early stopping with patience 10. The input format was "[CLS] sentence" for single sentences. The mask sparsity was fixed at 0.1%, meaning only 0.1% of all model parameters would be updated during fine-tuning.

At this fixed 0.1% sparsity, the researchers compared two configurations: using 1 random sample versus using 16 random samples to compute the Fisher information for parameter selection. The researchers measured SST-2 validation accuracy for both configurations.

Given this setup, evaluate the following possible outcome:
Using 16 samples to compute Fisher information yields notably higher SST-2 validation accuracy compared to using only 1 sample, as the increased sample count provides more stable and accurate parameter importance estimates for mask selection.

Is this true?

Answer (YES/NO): NO